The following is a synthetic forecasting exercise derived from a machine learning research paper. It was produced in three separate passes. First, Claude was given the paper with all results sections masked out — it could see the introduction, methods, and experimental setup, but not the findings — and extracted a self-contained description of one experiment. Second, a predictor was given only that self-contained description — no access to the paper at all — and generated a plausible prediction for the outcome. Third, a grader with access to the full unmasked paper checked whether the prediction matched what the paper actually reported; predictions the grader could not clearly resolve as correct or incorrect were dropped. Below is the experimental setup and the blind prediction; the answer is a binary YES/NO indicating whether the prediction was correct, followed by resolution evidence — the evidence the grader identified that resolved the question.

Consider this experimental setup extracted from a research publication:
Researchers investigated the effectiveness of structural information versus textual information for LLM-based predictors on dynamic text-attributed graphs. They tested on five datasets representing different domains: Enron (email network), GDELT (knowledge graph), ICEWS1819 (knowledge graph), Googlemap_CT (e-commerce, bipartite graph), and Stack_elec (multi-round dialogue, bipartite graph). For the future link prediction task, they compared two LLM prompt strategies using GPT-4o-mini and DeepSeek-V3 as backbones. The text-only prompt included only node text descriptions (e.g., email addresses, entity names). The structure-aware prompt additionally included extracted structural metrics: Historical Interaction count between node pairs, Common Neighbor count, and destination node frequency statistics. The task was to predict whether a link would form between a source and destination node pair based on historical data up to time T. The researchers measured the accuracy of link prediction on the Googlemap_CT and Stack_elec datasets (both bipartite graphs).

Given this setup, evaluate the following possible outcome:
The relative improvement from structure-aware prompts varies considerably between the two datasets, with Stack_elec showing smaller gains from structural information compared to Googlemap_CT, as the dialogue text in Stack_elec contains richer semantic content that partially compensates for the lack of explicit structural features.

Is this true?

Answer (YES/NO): NO